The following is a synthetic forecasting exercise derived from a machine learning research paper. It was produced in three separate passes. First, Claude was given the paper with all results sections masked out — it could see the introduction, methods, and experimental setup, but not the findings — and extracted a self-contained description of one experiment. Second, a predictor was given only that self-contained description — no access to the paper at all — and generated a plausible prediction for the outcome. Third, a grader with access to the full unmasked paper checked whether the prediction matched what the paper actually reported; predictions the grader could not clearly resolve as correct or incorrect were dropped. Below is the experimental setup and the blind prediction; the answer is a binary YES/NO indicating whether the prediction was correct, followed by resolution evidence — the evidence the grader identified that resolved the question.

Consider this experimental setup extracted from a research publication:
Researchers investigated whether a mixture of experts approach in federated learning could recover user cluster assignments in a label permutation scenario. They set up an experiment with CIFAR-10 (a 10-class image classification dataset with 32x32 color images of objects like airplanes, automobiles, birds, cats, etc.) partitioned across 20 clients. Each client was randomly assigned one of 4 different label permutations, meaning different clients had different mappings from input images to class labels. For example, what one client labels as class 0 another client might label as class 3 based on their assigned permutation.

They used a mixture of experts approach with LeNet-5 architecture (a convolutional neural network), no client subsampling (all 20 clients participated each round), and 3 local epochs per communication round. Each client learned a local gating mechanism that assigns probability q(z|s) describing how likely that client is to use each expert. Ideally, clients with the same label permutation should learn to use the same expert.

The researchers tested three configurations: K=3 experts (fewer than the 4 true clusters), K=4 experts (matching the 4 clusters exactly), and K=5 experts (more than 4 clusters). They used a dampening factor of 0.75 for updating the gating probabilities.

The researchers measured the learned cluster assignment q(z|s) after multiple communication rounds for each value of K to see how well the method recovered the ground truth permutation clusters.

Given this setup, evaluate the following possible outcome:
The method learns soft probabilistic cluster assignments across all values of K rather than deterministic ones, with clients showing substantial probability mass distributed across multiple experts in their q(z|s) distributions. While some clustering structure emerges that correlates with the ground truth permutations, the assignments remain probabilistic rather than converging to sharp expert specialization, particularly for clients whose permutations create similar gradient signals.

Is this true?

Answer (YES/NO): NO